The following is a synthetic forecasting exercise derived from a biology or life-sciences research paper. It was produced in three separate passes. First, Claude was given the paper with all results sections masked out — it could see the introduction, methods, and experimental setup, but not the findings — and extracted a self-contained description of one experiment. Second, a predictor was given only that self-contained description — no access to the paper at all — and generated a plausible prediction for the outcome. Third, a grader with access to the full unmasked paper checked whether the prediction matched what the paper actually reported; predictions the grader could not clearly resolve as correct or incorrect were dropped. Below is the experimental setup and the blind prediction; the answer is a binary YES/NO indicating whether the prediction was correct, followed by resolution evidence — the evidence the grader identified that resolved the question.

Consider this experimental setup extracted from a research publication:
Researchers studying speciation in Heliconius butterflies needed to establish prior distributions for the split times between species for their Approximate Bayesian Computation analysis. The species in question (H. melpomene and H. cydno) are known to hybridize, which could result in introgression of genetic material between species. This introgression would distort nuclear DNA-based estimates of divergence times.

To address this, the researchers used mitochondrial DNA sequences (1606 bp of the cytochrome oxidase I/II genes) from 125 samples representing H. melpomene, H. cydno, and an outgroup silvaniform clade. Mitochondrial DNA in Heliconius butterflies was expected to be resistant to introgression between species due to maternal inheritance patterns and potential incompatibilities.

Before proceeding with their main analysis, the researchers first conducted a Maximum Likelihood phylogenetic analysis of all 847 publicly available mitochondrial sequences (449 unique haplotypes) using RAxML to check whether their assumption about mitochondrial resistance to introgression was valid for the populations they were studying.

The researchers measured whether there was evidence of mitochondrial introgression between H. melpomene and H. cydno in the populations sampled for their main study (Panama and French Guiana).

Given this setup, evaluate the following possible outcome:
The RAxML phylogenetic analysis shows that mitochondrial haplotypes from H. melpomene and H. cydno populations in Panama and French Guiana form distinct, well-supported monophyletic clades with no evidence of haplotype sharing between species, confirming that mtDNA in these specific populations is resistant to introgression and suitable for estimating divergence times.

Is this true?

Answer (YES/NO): NO